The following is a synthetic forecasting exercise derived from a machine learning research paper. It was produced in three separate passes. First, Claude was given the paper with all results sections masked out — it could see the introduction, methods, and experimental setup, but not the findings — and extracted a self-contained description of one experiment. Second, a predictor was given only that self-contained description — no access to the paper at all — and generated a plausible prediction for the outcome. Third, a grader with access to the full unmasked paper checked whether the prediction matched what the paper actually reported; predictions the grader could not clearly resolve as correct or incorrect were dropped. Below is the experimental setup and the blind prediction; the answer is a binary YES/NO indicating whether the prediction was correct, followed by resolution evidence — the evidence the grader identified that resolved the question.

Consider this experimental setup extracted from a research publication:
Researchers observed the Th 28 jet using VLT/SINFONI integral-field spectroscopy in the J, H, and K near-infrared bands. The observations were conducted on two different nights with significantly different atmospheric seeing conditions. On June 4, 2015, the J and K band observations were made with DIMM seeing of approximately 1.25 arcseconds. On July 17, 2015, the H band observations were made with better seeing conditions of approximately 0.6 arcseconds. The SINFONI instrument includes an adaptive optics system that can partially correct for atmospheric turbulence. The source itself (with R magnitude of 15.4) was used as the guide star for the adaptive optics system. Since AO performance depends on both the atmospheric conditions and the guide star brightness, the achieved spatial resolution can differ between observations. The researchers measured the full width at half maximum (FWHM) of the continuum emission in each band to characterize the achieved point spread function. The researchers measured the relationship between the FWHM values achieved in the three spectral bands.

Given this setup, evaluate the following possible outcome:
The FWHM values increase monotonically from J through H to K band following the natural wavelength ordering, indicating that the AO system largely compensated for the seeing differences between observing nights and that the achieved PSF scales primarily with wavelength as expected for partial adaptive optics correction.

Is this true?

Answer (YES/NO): NO